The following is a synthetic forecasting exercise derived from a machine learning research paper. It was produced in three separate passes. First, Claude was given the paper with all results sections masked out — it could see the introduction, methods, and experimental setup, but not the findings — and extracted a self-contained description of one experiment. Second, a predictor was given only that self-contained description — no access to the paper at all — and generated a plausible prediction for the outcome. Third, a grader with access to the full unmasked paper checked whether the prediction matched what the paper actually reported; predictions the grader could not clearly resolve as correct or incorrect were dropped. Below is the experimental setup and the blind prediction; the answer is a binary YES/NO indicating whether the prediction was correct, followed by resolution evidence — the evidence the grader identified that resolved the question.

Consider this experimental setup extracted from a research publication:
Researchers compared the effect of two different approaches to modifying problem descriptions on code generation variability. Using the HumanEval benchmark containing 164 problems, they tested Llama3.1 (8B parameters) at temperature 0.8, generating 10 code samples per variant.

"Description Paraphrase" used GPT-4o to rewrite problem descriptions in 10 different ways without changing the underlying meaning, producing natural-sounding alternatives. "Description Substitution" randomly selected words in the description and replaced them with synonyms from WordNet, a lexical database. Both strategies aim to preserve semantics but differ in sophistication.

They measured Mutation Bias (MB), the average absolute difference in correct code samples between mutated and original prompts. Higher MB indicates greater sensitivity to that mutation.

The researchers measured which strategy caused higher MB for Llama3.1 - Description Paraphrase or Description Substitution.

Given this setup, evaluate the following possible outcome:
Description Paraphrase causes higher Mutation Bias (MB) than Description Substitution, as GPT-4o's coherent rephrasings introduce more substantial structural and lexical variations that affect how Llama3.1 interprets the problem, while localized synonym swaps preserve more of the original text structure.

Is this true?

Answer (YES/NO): YES